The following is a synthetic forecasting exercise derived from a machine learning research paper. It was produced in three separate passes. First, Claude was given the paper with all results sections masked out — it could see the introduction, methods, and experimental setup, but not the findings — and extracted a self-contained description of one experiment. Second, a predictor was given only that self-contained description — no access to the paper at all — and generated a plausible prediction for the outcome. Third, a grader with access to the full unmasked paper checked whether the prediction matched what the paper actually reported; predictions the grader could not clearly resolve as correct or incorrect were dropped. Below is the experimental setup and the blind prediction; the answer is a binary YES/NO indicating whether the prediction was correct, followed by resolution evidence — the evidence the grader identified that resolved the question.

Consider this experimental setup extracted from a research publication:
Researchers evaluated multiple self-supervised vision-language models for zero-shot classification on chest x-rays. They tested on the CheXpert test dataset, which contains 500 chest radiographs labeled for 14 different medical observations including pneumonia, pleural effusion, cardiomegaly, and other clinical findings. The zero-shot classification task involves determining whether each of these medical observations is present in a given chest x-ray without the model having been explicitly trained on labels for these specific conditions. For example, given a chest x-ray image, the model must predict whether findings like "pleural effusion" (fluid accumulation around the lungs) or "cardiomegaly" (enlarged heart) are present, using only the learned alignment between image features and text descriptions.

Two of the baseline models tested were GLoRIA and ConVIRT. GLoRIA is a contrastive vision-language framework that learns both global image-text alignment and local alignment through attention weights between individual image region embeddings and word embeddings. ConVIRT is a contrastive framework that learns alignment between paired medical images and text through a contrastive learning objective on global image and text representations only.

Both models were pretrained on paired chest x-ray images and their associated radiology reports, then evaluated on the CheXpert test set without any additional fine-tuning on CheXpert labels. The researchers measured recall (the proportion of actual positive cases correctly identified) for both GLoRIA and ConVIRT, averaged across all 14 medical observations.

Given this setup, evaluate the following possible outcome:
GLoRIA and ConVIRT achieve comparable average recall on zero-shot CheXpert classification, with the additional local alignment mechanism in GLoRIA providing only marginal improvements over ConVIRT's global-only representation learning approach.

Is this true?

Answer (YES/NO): NO